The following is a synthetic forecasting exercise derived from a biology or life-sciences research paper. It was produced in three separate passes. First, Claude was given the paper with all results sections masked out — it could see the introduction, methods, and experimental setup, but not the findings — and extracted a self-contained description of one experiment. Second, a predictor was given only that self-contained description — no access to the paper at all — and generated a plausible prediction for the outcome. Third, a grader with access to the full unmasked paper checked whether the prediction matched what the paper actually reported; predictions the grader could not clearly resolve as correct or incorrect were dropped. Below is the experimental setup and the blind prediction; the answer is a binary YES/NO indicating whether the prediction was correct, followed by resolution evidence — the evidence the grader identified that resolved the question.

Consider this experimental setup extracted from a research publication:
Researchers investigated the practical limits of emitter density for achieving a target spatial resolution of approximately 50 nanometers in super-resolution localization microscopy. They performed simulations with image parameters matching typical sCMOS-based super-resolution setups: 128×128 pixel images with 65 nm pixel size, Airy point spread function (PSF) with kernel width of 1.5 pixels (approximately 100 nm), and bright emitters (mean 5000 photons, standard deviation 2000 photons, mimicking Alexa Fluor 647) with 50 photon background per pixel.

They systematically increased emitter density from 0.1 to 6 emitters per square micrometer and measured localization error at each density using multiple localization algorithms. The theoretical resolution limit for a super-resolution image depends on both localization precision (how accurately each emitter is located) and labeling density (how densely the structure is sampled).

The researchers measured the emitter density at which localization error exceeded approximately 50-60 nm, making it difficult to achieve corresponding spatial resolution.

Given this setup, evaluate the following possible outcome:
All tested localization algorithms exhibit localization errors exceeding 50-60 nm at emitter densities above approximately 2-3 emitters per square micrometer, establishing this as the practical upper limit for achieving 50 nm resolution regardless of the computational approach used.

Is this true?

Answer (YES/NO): NO